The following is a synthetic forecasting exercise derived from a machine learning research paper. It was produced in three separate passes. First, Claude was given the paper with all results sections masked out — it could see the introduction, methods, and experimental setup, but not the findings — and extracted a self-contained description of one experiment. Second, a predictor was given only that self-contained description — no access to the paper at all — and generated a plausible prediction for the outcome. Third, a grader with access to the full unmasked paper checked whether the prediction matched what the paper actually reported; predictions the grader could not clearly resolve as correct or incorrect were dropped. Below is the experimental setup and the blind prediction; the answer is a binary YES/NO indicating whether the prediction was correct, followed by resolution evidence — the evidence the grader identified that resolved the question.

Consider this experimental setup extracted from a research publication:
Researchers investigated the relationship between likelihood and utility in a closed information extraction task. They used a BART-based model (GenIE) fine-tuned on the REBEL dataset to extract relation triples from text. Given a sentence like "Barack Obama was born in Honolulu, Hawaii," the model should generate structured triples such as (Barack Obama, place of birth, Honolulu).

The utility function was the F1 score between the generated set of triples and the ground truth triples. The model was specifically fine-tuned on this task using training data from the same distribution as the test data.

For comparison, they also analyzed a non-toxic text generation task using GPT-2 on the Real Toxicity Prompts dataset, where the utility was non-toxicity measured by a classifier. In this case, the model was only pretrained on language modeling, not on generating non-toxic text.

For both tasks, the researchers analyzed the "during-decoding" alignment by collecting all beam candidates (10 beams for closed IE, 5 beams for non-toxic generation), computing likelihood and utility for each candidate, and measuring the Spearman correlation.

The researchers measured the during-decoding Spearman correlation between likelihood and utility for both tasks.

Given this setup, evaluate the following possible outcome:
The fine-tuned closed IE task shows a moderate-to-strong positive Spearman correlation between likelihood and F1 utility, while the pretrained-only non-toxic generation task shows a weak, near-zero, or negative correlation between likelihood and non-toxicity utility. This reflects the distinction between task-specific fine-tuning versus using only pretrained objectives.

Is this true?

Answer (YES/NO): NO